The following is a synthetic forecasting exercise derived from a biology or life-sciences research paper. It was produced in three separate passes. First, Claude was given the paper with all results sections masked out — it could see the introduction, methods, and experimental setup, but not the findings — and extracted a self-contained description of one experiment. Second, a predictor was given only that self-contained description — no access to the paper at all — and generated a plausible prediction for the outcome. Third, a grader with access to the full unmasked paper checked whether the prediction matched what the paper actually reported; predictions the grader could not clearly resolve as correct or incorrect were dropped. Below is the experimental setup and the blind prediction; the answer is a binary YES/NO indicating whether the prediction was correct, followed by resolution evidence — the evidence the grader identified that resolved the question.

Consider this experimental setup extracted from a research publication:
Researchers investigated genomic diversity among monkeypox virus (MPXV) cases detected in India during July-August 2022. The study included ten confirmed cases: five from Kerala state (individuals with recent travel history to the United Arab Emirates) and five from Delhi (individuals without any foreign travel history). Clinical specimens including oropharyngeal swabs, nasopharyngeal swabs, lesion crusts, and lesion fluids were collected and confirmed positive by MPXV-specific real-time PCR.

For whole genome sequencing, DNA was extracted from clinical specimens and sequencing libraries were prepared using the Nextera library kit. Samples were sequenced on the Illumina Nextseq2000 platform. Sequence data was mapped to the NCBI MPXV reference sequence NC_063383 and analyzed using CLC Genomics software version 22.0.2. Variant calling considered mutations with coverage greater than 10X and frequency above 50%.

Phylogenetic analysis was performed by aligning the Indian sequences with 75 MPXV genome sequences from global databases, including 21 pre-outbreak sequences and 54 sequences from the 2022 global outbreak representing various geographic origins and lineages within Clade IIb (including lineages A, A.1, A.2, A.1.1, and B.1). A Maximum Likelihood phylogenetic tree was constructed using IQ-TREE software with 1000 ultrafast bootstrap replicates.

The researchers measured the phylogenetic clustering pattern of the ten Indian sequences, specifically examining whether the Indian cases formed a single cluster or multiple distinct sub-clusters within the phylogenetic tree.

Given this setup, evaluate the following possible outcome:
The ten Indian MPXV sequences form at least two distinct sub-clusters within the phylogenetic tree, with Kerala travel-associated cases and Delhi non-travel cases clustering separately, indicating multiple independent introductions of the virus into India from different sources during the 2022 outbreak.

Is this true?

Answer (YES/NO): NO